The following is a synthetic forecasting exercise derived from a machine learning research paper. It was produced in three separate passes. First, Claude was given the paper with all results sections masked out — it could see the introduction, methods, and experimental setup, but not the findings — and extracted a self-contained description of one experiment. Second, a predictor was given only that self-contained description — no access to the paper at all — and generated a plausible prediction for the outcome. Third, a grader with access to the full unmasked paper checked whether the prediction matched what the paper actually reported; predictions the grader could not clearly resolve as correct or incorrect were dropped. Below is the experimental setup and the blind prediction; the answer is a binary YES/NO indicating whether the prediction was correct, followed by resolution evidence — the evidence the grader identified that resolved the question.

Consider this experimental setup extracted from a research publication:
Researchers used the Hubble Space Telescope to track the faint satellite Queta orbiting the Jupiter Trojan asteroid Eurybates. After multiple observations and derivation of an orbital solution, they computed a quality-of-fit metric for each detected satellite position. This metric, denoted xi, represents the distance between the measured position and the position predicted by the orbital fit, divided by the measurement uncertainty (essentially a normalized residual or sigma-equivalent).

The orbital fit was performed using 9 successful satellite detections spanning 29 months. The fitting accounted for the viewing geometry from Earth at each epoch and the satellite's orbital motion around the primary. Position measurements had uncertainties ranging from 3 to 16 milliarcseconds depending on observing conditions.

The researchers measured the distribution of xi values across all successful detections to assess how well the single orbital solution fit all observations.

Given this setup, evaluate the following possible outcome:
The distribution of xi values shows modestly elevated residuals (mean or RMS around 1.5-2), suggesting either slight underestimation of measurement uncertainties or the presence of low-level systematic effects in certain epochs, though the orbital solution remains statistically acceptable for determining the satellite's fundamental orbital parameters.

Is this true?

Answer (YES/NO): NO